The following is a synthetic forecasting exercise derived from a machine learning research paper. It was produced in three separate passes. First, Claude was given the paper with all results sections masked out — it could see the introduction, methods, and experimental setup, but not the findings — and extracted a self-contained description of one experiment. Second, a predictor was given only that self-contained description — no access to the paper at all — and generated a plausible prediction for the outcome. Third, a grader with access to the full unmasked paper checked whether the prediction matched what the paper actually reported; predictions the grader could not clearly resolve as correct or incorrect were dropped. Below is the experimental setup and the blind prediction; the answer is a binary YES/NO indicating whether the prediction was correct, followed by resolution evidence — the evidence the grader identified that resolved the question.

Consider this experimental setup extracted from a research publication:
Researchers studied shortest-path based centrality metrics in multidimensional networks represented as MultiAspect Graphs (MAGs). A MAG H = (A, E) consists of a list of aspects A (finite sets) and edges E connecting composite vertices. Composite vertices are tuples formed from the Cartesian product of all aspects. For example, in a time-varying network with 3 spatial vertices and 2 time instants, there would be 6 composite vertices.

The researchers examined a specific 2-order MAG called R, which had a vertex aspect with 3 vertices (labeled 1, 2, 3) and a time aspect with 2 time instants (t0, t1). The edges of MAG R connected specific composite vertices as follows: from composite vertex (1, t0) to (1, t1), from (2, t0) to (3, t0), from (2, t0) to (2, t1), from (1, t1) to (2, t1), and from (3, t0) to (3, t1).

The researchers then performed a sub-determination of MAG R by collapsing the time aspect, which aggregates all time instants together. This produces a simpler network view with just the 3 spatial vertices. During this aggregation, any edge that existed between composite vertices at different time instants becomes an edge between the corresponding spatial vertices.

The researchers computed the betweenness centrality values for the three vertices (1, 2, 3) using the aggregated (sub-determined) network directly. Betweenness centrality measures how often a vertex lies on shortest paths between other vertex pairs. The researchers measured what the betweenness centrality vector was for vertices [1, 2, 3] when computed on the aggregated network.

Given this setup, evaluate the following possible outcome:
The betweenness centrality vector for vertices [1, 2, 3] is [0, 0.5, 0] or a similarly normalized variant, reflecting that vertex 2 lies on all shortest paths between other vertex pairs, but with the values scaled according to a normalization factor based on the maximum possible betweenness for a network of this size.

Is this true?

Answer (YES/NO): NO